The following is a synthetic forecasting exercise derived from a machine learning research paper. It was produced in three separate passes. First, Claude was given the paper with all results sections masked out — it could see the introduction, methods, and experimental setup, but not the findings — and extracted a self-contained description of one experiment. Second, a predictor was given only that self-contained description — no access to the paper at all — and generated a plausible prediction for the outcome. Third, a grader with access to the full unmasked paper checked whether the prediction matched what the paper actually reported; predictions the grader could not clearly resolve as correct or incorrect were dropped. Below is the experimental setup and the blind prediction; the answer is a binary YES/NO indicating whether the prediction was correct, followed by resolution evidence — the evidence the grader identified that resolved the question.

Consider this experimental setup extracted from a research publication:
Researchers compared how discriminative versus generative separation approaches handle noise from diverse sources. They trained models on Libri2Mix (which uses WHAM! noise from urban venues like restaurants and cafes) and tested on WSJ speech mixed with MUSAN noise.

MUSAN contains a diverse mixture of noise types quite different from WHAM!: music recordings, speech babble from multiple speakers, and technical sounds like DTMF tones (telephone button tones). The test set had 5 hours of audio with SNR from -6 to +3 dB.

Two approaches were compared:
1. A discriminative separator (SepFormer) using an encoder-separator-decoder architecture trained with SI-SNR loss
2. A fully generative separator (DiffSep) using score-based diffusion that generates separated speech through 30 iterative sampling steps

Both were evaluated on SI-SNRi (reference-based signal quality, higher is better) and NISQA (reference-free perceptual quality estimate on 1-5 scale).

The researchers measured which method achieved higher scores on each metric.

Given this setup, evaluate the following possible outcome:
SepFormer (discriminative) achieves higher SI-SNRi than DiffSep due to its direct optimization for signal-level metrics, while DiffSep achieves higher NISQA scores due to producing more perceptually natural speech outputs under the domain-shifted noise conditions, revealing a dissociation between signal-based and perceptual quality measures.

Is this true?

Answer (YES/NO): YES